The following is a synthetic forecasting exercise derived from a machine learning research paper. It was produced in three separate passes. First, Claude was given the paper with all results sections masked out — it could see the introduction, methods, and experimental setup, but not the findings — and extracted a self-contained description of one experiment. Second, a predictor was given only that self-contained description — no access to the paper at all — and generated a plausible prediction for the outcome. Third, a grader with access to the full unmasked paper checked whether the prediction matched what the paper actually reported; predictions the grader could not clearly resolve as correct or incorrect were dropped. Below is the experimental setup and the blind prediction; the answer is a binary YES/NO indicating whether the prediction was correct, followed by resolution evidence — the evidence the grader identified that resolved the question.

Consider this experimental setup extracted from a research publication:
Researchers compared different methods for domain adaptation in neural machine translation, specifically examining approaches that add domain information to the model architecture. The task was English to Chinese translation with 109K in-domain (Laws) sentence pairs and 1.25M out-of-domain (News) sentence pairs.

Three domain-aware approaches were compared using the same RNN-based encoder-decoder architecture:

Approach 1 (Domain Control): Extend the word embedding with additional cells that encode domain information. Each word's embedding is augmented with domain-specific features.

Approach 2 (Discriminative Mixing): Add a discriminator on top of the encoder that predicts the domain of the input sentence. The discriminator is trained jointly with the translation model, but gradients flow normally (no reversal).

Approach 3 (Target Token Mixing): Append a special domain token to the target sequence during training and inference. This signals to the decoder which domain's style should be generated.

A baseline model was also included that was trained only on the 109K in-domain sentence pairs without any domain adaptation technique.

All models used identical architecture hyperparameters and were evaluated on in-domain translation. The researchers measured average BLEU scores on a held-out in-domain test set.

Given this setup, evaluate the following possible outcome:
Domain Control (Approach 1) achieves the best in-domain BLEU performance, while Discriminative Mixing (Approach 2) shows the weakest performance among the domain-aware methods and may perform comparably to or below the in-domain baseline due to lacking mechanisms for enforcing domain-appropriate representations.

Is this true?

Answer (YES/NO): NO